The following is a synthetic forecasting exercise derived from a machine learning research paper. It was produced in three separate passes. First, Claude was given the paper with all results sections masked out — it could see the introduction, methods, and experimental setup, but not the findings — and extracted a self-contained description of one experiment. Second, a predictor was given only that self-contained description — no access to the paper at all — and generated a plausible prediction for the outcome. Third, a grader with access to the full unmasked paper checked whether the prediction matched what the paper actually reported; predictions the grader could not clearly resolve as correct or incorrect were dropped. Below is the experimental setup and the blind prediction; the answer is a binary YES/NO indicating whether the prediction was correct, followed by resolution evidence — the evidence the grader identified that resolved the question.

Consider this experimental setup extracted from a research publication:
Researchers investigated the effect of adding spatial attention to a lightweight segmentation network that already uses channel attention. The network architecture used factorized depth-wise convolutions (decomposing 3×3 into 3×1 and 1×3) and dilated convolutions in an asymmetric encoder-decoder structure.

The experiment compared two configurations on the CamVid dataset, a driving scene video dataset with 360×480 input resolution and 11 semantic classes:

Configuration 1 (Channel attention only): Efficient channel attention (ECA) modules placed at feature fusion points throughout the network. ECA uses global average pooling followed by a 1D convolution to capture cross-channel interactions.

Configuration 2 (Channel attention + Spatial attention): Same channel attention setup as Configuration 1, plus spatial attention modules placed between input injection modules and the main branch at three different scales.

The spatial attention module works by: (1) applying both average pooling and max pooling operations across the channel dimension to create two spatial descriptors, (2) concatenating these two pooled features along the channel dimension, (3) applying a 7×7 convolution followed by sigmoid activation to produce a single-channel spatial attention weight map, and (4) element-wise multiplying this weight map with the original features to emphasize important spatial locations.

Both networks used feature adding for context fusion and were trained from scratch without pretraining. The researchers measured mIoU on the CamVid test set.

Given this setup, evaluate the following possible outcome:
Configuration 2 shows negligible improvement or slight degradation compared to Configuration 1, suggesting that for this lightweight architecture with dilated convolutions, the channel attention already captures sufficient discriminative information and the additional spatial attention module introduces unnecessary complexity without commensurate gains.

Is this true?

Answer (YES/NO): NO